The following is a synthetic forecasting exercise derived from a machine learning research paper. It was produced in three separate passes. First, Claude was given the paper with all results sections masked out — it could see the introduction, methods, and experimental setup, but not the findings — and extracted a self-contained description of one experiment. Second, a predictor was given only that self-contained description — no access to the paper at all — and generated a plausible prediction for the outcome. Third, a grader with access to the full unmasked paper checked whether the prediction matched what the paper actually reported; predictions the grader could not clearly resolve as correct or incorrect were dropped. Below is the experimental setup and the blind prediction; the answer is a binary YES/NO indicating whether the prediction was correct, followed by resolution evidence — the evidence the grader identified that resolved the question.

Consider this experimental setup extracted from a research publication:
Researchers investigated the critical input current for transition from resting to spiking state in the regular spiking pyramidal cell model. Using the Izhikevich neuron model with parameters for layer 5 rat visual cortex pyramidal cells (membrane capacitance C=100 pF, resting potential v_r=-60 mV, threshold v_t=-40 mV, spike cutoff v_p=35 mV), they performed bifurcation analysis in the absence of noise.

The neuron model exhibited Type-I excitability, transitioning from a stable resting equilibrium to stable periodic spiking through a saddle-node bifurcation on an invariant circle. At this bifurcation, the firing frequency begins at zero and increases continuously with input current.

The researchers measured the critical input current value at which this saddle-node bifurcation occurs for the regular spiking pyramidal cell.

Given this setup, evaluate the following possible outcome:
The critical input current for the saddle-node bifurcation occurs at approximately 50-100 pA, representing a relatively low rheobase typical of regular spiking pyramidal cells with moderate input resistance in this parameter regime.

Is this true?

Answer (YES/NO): YES